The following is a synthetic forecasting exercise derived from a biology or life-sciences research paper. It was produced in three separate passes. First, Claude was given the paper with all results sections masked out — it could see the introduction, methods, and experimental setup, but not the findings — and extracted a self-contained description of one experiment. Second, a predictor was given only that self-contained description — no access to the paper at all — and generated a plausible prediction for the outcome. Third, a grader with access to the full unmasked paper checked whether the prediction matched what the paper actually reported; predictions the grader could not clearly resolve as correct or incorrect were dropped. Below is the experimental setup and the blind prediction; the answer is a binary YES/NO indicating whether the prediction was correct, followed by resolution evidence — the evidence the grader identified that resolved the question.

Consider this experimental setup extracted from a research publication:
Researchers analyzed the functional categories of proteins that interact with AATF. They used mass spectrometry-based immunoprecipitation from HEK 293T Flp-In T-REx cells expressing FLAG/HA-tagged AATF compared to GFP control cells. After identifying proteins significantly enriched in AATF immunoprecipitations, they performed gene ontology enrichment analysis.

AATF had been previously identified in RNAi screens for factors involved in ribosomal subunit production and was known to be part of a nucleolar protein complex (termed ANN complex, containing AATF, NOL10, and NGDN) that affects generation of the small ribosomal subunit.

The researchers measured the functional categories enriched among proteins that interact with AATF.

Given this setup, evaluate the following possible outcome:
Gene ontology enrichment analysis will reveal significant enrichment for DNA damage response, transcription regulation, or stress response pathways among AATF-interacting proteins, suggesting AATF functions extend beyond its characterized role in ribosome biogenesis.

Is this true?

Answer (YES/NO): NO